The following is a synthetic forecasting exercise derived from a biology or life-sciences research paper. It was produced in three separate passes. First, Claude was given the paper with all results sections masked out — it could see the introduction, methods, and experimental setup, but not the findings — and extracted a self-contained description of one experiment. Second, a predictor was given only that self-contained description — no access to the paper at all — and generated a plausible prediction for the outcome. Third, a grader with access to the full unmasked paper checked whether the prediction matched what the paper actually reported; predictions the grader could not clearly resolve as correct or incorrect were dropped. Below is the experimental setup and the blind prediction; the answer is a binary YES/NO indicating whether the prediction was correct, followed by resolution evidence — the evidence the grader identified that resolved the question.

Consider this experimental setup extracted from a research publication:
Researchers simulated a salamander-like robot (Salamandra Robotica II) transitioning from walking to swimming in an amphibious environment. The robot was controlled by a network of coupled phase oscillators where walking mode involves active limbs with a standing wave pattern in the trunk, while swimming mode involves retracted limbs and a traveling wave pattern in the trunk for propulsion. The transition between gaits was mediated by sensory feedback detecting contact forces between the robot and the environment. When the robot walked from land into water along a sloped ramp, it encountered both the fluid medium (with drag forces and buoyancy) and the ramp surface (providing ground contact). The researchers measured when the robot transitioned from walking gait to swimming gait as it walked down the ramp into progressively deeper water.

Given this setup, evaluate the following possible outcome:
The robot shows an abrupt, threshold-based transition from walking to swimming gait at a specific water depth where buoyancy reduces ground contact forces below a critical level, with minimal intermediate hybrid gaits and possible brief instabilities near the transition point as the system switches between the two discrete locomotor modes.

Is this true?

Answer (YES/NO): YES